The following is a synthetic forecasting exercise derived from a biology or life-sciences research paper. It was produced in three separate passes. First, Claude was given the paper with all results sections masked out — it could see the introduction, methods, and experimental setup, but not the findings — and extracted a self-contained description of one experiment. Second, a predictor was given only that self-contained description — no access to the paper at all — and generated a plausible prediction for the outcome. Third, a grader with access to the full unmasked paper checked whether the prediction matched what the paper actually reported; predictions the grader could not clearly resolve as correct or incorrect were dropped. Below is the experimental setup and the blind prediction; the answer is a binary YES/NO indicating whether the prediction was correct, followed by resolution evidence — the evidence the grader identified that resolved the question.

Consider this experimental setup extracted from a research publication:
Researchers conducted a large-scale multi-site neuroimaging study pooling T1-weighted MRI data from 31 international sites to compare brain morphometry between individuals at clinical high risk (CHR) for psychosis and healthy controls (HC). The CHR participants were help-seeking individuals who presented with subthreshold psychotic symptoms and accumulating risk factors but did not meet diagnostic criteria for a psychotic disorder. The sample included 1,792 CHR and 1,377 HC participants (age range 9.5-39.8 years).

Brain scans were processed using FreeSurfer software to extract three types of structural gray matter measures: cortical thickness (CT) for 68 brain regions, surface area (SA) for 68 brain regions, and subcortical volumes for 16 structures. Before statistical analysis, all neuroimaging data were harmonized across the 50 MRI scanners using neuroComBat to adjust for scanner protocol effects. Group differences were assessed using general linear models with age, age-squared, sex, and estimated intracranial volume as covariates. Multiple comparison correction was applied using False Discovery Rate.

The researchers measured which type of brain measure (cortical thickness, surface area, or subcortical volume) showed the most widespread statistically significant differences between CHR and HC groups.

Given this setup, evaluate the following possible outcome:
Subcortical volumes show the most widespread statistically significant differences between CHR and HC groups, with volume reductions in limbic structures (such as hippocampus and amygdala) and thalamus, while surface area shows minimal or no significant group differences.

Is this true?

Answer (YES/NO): NO